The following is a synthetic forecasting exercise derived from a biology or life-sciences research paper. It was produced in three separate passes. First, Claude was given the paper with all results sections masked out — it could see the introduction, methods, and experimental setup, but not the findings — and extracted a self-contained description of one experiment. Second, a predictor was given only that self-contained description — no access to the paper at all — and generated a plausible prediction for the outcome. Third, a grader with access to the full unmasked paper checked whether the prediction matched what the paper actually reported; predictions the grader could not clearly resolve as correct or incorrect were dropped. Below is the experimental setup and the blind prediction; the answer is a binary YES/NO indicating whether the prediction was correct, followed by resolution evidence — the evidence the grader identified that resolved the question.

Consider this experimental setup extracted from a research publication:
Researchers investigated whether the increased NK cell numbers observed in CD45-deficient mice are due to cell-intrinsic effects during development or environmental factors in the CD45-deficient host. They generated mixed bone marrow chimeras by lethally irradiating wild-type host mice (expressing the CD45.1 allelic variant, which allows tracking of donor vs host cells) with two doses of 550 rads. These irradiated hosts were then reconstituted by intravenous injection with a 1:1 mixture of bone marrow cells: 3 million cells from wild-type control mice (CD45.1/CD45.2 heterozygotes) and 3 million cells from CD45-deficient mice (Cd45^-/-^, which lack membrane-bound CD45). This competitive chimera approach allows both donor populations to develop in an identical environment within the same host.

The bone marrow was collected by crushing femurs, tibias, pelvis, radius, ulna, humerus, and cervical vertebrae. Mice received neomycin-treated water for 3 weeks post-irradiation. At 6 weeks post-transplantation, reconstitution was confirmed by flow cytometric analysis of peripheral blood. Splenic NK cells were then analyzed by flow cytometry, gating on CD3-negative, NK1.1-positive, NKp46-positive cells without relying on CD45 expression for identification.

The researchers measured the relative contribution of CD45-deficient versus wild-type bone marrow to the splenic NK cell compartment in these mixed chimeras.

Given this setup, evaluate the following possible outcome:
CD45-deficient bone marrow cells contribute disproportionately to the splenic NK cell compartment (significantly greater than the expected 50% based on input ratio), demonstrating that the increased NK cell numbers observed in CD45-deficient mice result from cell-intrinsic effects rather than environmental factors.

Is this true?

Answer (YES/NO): YES